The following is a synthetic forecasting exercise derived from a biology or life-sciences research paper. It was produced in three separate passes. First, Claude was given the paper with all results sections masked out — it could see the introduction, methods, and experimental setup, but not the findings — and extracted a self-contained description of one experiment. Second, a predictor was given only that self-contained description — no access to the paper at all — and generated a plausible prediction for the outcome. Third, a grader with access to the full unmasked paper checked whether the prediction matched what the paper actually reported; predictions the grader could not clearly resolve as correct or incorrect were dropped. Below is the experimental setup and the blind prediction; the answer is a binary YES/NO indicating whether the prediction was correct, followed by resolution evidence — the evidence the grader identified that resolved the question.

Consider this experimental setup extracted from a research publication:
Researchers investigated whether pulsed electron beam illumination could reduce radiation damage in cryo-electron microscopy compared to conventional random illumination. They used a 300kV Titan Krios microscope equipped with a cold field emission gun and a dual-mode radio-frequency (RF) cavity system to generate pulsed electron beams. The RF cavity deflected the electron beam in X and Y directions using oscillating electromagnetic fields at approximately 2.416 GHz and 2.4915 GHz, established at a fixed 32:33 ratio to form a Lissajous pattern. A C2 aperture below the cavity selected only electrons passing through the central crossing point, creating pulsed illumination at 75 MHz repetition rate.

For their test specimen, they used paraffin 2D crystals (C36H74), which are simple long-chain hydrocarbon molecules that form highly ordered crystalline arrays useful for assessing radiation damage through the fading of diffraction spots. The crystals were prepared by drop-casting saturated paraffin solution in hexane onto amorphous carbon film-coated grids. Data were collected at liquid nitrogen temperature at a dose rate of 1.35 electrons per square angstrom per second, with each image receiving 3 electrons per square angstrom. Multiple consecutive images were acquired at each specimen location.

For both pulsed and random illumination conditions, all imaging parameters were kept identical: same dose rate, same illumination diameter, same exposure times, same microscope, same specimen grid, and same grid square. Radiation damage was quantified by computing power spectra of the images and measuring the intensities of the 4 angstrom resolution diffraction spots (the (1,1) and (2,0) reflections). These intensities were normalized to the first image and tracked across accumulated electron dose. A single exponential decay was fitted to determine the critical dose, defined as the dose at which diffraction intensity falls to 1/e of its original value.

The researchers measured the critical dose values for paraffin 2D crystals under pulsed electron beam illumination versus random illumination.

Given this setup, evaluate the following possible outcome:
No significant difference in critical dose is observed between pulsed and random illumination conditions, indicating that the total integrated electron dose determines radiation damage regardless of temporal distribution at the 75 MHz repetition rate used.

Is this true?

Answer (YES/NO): YES